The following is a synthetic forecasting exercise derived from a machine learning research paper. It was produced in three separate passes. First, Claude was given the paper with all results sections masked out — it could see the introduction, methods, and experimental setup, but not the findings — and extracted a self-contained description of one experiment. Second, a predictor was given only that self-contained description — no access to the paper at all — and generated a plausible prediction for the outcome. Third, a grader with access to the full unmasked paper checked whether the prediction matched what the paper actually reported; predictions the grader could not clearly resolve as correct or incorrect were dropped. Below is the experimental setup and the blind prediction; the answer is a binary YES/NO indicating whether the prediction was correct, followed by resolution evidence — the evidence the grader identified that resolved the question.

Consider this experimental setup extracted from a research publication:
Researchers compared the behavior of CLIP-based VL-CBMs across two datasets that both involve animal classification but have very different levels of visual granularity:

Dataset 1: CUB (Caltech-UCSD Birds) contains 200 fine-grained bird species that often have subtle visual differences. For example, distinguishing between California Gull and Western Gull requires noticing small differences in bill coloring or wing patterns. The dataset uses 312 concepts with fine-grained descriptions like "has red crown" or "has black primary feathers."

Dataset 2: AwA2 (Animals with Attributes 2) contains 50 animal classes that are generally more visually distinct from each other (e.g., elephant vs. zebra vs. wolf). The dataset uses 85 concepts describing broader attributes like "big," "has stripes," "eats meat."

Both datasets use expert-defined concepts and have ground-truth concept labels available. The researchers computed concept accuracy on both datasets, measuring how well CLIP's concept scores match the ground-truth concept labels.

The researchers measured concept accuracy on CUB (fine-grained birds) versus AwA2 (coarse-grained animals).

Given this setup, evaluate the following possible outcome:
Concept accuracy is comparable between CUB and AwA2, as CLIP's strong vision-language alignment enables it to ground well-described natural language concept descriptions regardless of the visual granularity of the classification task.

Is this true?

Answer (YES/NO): NO